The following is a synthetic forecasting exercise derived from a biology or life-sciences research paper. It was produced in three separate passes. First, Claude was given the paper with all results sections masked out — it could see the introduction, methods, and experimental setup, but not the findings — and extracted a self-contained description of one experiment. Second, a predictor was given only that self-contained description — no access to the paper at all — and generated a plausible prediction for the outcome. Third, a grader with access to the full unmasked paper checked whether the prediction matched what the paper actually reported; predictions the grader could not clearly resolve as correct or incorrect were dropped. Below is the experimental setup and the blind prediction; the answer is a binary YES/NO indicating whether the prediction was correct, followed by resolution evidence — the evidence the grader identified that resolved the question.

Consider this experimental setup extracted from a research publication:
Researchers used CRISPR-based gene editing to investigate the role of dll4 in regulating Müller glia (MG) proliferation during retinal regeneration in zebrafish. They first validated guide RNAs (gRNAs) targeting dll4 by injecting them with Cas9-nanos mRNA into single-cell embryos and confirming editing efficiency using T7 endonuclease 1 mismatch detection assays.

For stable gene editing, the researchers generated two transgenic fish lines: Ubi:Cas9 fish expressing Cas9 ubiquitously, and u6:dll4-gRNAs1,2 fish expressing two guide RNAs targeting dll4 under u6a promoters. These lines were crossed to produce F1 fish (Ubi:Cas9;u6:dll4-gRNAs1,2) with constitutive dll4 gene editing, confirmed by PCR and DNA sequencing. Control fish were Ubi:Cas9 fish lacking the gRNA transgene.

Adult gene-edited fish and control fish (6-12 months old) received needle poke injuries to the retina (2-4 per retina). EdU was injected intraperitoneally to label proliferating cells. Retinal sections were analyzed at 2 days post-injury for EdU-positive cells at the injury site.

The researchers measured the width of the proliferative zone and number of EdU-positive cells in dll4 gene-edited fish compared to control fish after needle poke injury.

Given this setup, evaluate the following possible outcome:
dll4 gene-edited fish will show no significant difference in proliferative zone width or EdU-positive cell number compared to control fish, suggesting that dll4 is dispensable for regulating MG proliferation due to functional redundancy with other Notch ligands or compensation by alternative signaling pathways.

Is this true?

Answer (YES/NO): NO